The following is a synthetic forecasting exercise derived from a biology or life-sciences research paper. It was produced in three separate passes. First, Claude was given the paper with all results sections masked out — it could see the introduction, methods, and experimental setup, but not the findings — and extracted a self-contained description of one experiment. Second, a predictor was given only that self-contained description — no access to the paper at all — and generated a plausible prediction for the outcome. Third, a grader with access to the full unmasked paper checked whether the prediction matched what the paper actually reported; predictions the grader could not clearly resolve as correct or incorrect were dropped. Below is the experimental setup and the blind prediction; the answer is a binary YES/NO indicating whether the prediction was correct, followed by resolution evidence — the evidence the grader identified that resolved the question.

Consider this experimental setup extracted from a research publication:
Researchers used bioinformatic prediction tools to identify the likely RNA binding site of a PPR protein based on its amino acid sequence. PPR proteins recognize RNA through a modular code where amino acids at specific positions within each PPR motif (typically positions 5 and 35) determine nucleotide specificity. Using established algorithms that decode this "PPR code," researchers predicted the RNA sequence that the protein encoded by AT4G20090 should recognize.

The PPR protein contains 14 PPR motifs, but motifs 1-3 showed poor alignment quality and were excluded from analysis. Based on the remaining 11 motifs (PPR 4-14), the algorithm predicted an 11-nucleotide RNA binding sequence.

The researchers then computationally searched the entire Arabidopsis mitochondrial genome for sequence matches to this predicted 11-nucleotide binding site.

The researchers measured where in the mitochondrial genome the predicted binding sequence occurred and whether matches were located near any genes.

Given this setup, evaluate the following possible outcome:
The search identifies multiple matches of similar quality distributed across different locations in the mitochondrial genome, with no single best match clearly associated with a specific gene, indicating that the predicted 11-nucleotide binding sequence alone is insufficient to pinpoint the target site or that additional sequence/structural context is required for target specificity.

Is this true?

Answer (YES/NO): NO